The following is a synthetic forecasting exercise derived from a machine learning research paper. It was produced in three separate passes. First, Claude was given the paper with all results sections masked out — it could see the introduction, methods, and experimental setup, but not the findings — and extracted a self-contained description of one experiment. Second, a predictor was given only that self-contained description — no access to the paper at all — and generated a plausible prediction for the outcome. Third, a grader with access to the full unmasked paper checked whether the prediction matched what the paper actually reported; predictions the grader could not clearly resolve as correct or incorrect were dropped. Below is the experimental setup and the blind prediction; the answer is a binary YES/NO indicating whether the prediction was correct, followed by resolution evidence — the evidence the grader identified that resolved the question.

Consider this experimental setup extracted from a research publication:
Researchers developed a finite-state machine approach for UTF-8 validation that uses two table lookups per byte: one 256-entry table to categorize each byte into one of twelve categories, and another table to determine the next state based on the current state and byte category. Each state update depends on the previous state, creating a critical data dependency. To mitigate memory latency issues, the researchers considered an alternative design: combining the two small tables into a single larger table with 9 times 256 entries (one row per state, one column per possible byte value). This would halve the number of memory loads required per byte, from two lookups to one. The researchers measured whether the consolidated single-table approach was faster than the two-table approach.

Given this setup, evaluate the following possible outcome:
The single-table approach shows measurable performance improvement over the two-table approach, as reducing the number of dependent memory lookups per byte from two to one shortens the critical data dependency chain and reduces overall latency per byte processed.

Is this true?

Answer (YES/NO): NO